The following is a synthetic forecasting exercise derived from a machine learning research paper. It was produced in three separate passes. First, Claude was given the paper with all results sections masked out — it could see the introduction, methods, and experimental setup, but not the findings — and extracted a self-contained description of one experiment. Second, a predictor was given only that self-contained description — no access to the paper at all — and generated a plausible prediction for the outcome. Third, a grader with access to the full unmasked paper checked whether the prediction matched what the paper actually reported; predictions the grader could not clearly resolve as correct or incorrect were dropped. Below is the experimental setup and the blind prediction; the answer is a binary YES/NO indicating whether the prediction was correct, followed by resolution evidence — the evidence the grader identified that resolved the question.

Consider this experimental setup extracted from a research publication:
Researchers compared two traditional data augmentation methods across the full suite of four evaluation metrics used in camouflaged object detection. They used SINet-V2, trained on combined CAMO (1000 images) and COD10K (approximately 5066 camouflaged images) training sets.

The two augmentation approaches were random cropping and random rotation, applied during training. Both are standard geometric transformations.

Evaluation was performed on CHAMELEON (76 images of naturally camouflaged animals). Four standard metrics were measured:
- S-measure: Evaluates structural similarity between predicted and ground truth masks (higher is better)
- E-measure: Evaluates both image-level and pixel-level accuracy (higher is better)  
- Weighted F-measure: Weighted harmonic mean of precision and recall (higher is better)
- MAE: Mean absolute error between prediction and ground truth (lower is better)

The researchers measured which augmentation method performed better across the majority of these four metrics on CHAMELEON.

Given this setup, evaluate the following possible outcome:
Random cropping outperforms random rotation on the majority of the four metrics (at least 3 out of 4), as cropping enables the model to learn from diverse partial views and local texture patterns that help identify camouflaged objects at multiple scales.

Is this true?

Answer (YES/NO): NO